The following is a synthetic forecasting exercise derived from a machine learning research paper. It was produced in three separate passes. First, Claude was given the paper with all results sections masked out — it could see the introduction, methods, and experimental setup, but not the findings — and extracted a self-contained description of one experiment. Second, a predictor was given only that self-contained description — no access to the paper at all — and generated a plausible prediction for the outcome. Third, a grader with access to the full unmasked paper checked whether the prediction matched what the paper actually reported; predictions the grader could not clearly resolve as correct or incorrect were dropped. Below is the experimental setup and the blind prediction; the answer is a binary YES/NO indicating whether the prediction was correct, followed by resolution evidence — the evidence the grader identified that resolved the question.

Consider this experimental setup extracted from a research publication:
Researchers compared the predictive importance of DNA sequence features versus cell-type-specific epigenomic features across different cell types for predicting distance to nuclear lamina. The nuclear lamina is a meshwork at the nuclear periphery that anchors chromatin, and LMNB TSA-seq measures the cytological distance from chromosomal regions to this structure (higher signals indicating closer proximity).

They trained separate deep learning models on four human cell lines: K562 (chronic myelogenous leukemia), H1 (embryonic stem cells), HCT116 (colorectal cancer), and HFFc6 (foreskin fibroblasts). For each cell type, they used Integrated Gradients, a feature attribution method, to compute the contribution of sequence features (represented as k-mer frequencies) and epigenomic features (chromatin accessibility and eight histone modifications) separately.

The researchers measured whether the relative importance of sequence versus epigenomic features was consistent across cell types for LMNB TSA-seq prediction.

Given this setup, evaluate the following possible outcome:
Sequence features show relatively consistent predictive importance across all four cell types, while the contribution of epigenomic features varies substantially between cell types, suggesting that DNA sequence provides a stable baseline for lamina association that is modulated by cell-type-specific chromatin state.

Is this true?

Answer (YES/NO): NO